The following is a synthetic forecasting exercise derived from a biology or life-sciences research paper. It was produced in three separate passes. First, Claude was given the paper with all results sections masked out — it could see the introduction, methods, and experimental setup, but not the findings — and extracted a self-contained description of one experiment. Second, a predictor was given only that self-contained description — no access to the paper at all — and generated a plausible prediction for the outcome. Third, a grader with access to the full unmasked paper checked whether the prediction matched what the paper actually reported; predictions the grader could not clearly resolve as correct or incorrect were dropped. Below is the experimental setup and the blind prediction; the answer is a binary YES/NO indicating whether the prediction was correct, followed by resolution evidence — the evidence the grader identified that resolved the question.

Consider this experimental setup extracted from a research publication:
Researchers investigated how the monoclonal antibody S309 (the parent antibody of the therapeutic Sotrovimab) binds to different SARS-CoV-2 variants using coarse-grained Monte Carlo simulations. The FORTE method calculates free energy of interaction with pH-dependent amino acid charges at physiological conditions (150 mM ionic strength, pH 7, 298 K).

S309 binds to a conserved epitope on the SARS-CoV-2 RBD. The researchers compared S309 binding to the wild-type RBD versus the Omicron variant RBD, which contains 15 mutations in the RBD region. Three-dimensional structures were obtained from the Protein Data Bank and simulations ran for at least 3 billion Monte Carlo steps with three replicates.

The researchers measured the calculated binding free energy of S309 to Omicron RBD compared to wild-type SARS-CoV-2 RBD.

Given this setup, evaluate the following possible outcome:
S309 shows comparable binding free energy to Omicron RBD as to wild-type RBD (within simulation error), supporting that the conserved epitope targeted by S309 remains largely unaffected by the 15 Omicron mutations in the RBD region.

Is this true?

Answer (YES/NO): NO